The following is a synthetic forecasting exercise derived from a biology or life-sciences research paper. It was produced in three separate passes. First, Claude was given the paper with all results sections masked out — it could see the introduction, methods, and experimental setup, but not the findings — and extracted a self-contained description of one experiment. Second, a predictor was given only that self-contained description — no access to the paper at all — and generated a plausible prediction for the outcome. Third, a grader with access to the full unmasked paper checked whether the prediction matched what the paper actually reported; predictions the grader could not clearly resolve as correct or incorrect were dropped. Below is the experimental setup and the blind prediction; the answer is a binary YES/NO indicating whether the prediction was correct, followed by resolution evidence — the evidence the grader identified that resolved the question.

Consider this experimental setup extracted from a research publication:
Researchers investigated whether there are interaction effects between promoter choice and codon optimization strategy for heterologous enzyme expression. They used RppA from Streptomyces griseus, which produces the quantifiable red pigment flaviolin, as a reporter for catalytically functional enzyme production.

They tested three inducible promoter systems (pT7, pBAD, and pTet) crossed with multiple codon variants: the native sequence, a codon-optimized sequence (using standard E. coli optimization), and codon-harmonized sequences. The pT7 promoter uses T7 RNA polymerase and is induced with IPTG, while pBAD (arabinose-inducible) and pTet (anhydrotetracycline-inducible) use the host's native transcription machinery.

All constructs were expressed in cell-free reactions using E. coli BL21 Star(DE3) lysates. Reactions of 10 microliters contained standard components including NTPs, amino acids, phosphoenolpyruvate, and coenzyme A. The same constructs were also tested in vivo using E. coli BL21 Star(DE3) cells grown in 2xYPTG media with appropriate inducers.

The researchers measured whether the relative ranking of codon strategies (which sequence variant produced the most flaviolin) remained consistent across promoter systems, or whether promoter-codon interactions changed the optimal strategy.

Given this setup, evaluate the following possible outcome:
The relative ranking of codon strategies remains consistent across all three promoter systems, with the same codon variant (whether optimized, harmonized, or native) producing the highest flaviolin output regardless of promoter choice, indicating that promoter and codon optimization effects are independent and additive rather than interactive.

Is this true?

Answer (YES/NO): NO